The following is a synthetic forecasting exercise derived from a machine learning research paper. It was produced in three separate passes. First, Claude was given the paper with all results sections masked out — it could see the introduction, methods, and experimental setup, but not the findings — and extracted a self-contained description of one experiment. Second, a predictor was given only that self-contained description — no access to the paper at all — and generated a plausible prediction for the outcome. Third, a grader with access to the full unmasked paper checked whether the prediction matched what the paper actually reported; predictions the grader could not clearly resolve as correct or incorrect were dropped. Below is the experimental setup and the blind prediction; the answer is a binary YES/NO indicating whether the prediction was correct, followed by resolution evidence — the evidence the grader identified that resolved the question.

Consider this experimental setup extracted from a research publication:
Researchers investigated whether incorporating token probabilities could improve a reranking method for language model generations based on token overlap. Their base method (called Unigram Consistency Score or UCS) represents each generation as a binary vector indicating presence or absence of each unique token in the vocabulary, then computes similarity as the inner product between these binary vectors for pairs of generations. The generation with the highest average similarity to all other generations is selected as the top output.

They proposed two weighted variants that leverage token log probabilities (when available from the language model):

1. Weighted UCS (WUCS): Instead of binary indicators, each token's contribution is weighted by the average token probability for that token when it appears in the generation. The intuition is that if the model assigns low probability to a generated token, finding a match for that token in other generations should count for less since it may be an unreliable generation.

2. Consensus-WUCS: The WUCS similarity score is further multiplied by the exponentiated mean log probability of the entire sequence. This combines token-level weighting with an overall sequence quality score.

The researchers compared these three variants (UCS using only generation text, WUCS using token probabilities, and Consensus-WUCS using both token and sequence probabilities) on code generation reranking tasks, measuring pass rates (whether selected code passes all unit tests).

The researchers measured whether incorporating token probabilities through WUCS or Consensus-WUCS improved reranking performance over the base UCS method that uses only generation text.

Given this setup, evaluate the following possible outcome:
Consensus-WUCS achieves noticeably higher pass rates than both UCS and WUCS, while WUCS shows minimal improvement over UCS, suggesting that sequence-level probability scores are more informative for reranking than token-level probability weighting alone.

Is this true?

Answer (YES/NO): NO